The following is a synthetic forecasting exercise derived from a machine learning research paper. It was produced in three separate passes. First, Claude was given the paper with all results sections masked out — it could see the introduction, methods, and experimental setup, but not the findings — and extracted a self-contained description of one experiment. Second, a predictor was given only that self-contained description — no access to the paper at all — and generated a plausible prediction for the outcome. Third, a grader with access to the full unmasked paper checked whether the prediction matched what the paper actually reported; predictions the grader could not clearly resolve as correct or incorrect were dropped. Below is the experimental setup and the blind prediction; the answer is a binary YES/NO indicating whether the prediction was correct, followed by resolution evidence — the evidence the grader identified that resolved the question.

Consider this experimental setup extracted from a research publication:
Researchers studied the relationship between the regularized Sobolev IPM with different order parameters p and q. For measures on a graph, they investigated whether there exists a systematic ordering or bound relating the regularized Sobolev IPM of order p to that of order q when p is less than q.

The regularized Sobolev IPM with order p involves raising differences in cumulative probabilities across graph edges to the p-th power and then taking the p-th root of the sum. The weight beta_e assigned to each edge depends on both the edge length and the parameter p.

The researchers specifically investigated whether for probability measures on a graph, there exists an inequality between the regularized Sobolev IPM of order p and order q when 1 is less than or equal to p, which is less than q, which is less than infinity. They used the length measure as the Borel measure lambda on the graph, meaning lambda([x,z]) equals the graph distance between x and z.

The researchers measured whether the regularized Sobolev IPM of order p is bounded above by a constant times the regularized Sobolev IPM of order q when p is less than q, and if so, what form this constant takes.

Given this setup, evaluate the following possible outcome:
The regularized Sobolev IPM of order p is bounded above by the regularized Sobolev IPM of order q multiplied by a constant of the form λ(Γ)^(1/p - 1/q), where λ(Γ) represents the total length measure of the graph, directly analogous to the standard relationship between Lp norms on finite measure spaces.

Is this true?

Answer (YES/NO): NO